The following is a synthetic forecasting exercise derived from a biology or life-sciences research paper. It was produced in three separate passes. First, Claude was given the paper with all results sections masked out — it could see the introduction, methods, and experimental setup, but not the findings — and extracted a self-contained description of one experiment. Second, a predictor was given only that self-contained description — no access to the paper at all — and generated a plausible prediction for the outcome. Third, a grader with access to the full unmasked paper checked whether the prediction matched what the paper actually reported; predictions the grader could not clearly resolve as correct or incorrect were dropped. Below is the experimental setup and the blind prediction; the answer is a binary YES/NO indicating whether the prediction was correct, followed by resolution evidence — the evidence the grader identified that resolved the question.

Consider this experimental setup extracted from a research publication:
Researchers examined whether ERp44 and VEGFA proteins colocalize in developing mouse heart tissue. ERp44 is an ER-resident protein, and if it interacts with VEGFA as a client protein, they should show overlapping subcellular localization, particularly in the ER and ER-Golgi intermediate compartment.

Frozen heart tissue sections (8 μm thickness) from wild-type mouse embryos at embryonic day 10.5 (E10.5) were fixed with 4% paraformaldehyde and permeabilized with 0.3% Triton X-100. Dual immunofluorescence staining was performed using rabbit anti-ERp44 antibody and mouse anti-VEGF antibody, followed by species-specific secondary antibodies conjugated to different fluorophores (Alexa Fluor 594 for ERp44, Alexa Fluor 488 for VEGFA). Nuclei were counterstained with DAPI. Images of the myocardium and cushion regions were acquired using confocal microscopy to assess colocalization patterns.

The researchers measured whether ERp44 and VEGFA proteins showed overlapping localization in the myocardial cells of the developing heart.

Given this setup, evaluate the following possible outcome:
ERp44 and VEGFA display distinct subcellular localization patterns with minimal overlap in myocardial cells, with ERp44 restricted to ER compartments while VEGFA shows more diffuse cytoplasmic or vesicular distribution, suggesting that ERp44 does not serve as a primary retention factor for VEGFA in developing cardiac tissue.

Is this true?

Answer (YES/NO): NO